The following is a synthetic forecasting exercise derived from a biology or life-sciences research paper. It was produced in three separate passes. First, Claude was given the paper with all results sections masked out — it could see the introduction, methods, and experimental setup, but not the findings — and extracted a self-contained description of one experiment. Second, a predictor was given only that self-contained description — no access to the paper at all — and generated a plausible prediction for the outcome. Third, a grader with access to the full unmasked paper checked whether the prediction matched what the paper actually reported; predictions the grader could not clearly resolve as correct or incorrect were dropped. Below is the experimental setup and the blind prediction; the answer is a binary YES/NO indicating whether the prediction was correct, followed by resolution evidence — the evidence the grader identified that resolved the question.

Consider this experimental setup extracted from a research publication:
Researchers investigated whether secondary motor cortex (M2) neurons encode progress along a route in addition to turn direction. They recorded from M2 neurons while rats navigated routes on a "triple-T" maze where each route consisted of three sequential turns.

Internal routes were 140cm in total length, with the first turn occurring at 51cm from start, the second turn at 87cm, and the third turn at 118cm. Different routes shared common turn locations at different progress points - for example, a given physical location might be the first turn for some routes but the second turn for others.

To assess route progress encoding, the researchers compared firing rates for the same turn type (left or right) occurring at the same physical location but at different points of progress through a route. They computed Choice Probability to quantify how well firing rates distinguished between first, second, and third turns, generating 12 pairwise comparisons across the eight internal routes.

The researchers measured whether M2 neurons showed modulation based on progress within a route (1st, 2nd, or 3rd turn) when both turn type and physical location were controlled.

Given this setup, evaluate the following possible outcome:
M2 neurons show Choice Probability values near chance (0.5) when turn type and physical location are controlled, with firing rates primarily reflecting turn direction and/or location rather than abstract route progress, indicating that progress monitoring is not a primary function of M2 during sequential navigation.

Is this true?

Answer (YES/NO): NO